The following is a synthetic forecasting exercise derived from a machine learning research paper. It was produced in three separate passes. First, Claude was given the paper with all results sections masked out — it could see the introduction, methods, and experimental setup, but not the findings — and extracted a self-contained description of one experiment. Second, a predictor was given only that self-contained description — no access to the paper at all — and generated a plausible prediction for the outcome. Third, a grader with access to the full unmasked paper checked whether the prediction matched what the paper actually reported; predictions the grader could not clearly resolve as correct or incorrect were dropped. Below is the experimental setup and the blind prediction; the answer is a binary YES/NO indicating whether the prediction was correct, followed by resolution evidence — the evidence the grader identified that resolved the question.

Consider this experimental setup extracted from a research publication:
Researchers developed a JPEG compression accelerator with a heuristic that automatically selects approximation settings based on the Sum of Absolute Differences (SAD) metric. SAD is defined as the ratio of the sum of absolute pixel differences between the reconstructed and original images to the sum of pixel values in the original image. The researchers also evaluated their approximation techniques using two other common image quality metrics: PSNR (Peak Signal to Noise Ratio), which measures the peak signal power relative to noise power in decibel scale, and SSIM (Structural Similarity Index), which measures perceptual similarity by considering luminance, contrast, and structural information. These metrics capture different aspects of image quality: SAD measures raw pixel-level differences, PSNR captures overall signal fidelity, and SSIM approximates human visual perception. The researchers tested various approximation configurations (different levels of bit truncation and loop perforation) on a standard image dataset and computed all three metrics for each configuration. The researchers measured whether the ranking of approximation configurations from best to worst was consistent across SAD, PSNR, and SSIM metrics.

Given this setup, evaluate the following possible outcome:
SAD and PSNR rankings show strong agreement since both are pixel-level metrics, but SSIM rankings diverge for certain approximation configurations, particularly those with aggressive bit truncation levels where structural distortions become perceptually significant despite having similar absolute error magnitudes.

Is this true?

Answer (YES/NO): NO